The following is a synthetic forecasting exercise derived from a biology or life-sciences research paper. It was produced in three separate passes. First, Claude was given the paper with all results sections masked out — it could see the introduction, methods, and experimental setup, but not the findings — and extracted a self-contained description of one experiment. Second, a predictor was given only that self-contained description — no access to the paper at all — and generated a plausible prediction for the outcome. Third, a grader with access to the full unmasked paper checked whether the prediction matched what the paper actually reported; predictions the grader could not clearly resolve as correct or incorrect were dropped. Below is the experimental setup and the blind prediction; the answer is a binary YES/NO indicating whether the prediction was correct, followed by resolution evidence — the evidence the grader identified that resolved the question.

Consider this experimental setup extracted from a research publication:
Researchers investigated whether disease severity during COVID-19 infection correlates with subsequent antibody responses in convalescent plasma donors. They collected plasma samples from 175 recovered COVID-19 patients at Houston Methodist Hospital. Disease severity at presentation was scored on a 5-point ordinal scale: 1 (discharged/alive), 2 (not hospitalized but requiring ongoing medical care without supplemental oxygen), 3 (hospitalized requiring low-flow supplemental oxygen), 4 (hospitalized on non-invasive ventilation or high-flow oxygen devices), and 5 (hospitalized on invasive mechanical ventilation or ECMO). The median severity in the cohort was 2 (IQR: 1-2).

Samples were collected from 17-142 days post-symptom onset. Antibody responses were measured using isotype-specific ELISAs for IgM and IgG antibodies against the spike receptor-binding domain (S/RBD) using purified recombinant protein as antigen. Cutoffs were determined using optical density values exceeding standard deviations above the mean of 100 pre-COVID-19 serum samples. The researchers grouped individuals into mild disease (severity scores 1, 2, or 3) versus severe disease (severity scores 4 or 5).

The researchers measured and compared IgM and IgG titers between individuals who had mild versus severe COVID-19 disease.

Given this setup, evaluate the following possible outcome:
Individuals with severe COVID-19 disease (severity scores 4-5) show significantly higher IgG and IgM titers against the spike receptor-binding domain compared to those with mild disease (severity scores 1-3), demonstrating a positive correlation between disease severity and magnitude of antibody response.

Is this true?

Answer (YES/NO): YES